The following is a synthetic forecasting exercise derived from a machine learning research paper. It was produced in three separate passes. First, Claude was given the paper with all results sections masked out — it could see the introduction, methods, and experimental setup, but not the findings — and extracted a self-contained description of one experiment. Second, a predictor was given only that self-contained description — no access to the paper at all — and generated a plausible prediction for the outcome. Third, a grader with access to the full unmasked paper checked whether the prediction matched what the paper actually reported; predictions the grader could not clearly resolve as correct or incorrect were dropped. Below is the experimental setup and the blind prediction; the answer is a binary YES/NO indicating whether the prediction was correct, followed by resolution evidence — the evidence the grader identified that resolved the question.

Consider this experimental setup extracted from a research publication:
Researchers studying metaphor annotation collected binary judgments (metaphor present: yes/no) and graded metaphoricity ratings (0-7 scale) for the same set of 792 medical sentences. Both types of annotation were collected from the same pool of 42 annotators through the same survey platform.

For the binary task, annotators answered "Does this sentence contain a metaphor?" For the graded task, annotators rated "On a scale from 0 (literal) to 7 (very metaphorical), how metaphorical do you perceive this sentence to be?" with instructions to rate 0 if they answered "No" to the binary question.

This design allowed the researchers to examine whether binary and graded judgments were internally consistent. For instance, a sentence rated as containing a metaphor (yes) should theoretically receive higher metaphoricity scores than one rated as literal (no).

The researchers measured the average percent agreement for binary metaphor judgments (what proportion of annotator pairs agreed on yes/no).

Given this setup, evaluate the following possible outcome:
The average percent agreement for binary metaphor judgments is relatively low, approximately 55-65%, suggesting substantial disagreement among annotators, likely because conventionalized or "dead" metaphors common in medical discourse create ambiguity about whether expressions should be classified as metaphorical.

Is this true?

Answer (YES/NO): YES